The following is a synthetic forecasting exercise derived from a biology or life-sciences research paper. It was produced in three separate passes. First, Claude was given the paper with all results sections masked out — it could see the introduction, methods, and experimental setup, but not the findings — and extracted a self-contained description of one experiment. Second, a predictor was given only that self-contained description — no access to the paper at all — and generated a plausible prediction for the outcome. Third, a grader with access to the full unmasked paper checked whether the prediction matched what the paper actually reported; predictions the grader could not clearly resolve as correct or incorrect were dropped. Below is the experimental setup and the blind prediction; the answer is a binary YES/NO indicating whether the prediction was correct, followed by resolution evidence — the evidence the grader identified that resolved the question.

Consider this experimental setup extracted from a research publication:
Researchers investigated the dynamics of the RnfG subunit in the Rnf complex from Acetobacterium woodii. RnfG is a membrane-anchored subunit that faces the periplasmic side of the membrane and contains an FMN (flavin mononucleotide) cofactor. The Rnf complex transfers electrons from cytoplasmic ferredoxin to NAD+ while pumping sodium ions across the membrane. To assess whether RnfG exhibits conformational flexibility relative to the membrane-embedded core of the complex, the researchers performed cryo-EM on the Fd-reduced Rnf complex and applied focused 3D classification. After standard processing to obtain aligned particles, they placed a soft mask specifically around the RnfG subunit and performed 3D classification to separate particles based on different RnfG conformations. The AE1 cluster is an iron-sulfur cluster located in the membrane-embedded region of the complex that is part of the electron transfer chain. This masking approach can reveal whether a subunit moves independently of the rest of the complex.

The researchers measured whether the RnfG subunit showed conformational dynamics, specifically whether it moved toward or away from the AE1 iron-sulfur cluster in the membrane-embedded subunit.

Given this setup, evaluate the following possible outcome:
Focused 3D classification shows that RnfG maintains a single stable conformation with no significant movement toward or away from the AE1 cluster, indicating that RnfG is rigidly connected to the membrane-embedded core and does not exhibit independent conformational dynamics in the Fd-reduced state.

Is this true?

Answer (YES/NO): NO